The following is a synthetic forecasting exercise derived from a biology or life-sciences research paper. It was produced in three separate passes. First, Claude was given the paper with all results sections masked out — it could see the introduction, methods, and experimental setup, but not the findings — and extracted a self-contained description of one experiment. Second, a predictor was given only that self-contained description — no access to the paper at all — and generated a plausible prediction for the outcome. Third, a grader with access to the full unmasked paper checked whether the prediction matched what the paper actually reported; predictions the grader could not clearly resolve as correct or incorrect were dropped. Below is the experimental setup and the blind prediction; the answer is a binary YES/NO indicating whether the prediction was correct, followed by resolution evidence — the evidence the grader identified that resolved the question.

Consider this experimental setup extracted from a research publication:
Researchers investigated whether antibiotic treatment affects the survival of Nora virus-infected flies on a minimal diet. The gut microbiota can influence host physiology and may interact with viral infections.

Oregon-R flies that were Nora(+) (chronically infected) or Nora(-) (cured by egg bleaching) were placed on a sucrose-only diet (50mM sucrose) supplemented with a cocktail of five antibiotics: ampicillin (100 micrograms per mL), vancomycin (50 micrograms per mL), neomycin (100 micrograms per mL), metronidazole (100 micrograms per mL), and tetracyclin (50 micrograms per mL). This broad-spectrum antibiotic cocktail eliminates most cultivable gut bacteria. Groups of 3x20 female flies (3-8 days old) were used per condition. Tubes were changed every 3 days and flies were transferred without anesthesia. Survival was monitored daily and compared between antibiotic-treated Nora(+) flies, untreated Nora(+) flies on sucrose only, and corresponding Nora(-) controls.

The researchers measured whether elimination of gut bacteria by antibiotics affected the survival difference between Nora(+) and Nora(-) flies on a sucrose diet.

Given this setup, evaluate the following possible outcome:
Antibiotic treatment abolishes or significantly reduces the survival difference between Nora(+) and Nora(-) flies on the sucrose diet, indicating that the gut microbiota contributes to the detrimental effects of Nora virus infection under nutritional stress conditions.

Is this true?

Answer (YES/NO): NO